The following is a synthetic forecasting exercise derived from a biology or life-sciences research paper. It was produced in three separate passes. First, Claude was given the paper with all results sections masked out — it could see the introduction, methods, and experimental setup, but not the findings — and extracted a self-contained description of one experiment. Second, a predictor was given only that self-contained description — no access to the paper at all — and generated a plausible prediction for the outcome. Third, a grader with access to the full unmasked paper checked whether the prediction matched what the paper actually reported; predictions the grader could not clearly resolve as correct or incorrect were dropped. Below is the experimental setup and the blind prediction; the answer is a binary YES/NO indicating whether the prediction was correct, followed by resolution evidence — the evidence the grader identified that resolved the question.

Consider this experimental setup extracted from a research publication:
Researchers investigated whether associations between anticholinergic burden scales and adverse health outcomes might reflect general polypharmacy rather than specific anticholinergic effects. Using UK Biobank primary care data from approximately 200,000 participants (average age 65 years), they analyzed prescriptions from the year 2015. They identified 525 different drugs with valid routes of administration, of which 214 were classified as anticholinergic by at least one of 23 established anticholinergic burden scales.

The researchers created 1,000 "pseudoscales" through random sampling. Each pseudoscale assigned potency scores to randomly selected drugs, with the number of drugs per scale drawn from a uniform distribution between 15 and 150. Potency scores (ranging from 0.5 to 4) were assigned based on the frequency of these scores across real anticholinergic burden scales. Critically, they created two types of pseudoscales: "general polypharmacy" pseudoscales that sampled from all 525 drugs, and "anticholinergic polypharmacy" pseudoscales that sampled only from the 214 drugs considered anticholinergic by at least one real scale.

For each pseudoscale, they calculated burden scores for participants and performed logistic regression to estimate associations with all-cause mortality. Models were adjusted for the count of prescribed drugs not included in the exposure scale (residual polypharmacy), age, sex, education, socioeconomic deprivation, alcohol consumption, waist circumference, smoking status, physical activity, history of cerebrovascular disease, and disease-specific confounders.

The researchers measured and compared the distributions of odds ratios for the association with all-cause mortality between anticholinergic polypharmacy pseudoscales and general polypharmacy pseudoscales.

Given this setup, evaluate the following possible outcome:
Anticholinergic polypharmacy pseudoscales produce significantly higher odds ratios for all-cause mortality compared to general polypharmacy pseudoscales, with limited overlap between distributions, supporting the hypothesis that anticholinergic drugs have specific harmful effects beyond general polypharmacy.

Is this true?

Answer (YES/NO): NO